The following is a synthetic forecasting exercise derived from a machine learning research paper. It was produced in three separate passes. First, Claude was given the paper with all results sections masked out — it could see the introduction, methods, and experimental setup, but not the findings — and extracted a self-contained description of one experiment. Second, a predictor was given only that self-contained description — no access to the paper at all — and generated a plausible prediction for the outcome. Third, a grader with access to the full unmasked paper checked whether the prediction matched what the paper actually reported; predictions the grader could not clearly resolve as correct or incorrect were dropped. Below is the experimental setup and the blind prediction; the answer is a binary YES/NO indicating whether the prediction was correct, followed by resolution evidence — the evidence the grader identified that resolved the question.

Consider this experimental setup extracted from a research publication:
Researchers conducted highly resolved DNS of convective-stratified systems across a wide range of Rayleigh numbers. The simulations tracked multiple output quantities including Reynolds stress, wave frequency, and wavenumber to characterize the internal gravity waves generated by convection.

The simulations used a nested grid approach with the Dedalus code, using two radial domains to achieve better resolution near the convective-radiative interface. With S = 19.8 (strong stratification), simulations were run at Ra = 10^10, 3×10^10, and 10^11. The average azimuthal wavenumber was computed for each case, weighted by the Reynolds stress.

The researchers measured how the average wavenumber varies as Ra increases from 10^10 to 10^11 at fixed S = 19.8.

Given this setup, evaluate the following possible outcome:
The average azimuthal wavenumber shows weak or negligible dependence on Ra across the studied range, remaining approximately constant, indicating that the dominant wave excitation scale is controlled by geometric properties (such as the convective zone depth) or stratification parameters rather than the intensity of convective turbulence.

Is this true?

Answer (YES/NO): NO